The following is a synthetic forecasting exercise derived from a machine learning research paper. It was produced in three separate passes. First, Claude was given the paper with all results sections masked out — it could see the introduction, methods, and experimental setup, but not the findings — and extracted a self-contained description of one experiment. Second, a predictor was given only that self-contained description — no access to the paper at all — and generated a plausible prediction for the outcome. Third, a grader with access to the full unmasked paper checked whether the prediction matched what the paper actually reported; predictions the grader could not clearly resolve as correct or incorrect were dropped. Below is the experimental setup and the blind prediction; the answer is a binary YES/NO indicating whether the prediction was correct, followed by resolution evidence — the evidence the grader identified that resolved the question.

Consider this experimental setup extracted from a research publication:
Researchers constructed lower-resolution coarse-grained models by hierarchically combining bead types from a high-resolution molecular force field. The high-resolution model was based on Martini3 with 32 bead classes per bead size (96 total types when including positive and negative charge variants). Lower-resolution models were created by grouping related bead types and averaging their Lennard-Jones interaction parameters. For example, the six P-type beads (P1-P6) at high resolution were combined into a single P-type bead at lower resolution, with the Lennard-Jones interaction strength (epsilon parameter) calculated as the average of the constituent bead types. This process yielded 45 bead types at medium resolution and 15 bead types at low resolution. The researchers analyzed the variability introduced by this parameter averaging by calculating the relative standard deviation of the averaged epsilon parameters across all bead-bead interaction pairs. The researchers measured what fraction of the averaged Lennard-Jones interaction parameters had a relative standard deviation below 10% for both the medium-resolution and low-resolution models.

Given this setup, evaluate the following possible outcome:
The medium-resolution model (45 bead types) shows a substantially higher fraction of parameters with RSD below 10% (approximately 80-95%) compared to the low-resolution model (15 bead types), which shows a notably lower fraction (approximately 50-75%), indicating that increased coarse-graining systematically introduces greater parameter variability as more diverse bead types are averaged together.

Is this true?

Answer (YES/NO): YES